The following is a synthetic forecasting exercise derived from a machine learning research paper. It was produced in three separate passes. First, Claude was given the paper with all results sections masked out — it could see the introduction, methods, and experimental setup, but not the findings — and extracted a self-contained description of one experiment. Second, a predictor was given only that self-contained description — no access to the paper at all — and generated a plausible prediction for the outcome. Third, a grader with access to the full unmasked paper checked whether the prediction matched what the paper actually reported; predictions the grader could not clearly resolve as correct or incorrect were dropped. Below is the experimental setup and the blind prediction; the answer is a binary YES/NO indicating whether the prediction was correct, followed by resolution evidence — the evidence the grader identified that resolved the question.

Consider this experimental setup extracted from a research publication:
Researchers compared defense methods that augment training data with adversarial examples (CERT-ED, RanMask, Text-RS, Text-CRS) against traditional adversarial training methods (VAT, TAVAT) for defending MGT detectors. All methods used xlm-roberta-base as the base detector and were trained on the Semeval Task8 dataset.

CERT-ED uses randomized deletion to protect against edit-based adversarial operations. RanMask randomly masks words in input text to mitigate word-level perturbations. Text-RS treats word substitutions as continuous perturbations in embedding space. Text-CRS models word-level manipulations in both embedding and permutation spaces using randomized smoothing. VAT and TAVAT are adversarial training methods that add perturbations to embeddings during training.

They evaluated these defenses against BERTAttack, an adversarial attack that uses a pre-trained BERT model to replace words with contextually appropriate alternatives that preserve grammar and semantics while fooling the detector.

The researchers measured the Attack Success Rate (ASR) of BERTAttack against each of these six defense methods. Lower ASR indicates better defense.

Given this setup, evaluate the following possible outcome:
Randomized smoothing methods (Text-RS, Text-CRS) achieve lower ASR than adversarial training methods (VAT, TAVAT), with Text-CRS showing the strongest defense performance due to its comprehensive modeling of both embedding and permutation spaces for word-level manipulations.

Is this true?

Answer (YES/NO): NO